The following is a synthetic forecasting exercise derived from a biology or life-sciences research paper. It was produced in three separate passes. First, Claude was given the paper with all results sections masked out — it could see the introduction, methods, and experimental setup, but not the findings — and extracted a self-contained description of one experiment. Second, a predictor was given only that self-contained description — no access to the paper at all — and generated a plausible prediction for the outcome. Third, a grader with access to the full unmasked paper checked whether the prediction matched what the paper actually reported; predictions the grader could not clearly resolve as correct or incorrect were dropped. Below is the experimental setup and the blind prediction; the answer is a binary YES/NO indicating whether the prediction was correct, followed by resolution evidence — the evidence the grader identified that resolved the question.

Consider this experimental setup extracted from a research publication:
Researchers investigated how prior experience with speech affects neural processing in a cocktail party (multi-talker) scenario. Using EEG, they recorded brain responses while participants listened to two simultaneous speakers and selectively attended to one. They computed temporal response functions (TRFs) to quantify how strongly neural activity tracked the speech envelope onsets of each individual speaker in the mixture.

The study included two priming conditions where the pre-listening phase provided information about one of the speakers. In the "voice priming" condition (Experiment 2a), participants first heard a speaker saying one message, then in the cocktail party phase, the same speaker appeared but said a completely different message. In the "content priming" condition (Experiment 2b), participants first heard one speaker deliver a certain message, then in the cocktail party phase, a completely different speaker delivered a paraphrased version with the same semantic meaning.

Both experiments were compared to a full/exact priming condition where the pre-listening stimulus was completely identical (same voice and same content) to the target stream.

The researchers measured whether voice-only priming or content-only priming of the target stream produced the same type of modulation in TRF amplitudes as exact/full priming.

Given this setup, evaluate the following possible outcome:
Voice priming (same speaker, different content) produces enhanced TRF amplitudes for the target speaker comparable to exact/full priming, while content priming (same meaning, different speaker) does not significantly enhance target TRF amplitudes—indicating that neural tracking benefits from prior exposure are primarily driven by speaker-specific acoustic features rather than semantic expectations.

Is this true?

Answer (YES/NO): NO